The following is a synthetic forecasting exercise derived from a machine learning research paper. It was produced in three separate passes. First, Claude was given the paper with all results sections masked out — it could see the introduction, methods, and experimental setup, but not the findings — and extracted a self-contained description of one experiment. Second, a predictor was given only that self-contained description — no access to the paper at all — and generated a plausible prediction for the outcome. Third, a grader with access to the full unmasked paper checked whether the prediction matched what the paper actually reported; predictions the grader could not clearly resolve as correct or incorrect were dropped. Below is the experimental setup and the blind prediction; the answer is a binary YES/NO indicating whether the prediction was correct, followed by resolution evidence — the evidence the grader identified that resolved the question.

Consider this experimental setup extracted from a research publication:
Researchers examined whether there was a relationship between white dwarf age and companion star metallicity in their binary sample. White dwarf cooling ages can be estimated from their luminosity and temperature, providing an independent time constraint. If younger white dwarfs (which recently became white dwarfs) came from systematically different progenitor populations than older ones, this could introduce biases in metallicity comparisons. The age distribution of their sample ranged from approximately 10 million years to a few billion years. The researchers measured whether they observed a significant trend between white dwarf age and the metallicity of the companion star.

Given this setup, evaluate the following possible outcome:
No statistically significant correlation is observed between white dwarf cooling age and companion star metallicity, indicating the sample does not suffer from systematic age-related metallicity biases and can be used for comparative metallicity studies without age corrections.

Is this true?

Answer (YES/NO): YES